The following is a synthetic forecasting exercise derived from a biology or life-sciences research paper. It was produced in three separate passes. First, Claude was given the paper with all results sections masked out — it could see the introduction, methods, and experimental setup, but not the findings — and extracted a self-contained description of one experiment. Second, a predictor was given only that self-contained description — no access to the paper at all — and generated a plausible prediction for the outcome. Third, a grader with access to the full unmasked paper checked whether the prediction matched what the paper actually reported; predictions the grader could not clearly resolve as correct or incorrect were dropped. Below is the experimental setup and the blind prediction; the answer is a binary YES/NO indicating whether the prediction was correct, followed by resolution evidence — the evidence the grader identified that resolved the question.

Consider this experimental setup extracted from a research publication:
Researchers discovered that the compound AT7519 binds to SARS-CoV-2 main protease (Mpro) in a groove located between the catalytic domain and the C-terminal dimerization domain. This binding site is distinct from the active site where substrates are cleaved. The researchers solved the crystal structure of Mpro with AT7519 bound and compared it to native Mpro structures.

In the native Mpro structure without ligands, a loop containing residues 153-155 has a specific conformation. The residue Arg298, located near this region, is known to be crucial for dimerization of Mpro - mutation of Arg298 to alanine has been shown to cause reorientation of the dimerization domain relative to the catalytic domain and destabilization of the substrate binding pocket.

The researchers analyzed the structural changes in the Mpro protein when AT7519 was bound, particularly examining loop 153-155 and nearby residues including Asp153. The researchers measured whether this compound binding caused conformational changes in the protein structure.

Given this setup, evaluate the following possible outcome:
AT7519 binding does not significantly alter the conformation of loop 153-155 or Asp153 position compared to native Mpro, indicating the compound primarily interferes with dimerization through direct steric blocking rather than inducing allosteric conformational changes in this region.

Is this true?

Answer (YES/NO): NO